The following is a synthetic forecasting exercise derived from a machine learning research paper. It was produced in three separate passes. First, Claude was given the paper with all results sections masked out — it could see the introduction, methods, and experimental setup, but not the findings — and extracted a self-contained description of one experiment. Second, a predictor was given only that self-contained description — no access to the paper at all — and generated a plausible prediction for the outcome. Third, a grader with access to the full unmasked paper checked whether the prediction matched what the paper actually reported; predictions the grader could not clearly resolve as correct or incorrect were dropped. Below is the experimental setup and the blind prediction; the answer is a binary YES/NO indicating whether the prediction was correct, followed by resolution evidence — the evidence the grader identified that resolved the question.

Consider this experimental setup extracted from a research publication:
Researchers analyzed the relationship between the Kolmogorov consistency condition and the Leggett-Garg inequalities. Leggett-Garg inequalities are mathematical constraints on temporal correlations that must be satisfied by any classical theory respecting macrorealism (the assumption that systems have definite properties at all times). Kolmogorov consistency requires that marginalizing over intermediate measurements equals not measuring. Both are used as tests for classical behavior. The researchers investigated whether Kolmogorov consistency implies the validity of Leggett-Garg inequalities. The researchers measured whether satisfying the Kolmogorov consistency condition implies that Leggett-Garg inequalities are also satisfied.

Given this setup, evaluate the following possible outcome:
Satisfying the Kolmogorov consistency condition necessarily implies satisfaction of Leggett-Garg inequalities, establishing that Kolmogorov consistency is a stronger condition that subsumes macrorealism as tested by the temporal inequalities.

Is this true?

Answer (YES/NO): YES